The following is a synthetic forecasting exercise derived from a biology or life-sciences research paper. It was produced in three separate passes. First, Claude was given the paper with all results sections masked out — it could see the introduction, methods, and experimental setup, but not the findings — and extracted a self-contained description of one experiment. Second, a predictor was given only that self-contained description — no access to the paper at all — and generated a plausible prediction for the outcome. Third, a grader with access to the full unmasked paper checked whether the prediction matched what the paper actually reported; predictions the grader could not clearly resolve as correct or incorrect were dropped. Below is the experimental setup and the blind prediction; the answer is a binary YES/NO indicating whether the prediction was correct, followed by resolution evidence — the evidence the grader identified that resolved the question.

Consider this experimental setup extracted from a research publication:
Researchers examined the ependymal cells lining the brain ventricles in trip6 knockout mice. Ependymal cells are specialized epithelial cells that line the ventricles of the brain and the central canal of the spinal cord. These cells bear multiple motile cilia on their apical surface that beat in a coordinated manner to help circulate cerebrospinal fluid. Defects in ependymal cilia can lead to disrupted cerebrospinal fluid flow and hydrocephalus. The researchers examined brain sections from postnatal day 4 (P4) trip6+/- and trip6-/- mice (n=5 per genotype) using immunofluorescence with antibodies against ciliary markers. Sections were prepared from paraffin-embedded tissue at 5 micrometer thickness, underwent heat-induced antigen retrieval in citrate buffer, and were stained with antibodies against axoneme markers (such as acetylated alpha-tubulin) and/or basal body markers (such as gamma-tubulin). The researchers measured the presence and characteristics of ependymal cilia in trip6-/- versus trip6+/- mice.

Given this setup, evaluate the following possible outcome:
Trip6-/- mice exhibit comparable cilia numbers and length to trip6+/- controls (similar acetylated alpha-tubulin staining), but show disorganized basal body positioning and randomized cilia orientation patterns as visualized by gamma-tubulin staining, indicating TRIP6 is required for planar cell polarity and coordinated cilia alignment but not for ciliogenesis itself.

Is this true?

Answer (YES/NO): NO